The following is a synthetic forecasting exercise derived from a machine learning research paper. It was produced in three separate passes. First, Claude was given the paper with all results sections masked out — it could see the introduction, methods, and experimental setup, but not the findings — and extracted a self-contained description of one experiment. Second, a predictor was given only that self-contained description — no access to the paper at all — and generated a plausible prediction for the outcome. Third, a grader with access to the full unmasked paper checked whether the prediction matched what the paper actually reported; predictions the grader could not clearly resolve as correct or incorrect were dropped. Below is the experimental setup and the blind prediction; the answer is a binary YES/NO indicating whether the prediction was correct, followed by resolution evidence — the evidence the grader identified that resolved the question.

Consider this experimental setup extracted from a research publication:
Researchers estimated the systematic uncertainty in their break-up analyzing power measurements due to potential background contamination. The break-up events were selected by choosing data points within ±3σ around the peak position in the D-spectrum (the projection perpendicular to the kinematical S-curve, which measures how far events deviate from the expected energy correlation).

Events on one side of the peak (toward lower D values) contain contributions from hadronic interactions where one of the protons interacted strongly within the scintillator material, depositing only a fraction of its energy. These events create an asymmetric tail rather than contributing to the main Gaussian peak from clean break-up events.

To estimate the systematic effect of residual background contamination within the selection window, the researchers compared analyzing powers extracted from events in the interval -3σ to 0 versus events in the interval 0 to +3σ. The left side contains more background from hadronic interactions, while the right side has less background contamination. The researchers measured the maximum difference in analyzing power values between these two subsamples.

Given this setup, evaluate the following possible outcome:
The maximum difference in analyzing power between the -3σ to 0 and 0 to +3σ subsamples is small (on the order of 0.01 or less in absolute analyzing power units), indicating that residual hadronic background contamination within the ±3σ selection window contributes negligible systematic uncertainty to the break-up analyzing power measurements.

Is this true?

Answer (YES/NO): YES